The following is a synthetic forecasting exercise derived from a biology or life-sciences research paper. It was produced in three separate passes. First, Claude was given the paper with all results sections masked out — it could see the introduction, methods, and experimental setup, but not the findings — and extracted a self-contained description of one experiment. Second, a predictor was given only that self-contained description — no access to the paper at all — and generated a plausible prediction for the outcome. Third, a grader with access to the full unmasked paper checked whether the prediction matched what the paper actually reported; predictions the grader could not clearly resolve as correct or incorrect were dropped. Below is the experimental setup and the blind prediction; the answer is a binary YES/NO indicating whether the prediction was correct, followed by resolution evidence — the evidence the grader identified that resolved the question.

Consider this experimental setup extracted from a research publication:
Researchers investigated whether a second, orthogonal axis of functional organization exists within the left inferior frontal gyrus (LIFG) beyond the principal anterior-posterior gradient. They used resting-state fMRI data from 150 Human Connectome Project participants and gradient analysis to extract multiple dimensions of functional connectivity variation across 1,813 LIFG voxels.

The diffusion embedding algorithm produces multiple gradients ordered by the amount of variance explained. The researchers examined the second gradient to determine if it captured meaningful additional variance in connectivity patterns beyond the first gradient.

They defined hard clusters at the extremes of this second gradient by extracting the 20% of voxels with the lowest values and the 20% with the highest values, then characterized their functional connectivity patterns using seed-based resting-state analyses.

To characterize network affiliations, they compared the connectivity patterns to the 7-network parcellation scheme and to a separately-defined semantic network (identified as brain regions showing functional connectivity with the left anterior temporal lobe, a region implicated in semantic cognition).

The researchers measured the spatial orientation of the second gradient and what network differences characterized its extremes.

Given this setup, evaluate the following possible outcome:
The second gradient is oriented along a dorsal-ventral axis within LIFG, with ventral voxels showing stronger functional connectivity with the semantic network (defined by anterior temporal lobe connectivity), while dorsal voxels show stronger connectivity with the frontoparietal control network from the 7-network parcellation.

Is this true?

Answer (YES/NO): YES